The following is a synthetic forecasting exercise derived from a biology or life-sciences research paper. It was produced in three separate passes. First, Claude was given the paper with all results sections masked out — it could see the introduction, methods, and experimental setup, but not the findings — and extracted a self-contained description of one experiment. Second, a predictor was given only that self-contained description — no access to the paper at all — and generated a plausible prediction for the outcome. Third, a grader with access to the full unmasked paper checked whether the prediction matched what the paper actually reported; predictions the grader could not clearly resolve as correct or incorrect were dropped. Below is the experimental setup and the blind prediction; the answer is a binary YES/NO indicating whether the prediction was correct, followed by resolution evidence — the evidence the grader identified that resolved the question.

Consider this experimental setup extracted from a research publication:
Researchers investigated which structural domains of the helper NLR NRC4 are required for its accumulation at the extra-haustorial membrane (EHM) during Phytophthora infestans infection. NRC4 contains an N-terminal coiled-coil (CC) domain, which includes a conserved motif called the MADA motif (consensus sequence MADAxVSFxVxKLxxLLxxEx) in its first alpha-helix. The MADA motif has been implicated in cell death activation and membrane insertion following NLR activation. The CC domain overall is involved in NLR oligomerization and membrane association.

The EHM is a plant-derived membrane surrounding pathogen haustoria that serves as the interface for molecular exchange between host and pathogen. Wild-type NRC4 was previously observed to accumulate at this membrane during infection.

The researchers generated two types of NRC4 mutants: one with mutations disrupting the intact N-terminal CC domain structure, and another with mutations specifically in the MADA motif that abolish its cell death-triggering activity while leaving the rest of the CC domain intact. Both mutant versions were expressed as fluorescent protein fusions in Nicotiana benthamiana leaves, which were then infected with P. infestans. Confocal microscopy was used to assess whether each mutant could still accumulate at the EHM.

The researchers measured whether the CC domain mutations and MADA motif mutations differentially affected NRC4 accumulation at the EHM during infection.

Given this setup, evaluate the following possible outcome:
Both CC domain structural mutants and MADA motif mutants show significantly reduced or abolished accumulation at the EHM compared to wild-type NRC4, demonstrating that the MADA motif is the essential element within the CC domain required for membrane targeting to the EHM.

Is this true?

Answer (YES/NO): NO